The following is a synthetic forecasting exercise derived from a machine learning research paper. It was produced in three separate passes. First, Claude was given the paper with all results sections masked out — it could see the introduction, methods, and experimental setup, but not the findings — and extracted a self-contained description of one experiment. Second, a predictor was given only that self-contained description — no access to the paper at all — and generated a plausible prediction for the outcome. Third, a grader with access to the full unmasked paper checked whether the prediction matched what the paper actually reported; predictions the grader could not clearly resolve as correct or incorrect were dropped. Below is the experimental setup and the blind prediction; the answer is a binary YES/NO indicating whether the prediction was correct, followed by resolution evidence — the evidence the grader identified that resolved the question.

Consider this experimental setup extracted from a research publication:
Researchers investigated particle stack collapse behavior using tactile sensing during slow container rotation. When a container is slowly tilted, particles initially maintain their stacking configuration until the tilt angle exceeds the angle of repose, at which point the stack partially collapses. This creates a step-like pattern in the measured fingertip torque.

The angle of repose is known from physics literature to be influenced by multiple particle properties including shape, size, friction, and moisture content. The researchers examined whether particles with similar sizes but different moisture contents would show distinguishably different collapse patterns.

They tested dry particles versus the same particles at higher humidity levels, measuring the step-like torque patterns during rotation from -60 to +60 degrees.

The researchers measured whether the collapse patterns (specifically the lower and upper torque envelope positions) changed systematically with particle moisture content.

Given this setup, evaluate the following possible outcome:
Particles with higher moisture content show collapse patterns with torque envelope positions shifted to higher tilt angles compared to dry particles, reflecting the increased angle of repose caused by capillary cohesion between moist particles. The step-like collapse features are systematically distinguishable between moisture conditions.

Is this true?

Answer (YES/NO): NO